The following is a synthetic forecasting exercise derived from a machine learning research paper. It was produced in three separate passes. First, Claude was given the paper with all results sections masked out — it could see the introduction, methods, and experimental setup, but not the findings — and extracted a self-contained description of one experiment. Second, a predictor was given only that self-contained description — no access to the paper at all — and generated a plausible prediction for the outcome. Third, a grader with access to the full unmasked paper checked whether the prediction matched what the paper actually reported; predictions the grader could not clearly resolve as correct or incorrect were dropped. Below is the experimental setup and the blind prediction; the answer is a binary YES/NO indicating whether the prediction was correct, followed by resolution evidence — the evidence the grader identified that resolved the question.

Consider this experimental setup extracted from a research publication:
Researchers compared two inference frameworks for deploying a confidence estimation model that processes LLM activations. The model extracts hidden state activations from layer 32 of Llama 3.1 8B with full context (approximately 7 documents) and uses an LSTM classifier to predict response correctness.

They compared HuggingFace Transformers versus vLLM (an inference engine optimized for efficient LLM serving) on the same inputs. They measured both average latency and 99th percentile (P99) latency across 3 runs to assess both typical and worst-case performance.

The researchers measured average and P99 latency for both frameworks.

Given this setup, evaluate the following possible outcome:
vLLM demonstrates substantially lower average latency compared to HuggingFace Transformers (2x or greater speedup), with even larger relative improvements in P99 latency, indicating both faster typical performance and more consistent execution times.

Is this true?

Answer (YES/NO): NO